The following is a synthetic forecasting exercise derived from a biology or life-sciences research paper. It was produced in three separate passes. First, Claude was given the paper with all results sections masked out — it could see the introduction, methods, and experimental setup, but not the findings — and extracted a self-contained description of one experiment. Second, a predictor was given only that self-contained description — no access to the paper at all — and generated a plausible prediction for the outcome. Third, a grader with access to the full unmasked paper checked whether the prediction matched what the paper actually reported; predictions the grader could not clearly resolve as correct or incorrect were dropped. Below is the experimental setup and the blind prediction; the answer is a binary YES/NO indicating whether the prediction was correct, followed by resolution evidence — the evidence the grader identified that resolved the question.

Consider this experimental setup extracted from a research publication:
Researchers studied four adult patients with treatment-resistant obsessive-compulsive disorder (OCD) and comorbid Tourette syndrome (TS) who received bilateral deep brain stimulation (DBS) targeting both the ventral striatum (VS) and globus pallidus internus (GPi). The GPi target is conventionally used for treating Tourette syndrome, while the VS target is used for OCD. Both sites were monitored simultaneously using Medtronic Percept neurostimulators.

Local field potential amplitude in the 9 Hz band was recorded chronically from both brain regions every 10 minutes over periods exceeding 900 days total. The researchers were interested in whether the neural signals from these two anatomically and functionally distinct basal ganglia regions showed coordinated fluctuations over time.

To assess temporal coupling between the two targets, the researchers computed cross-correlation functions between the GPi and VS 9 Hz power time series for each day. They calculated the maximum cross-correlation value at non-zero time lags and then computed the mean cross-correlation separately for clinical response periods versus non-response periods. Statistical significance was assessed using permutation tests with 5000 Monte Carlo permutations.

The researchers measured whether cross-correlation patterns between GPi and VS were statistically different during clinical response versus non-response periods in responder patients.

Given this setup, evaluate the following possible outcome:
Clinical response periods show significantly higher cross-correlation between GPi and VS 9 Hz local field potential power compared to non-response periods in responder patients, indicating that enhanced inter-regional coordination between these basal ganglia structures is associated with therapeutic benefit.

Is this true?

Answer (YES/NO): NO